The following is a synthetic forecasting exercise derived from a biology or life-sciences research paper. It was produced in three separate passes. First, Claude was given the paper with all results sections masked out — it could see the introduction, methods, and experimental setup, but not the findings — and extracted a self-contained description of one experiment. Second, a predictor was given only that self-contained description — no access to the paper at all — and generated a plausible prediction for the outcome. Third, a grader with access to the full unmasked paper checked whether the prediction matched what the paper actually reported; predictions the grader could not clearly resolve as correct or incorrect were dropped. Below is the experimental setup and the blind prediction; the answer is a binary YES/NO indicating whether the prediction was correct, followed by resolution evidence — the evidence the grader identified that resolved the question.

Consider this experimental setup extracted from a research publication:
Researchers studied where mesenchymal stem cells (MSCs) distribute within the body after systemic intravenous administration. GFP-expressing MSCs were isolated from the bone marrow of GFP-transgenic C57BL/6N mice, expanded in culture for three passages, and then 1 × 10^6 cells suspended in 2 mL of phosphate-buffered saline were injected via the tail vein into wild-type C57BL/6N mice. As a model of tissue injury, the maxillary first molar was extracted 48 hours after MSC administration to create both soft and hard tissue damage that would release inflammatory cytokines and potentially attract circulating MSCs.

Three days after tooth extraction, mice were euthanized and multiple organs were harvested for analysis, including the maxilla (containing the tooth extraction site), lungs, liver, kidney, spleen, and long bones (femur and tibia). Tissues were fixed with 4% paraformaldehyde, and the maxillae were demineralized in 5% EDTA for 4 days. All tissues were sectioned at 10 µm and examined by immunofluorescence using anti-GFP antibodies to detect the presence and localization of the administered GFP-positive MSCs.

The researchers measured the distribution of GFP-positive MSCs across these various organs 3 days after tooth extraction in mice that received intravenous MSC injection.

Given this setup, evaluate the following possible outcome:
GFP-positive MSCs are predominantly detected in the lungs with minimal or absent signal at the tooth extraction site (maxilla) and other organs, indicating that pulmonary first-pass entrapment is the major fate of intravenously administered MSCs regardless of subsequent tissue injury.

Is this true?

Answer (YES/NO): NO